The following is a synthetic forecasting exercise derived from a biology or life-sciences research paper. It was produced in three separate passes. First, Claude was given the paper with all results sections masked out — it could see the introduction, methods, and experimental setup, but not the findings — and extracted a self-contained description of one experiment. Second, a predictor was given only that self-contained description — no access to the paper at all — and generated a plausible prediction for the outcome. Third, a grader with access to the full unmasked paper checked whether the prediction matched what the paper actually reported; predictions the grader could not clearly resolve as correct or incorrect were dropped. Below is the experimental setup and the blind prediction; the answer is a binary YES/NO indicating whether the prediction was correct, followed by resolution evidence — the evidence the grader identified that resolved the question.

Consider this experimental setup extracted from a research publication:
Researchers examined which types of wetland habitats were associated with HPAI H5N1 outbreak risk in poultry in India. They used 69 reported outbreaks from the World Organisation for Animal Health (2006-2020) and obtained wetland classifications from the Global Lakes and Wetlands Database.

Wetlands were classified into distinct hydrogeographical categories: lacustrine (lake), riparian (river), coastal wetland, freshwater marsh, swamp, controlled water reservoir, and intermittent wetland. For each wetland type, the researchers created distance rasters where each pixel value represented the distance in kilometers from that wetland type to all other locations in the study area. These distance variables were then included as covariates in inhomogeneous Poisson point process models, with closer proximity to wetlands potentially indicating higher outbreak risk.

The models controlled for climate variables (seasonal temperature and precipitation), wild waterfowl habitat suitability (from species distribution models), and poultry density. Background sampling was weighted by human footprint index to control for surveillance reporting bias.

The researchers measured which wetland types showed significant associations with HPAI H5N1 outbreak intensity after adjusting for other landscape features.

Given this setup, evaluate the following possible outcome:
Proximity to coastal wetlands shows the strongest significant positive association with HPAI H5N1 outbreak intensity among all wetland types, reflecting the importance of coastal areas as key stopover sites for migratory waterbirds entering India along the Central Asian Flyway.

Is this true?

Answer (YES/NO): NO